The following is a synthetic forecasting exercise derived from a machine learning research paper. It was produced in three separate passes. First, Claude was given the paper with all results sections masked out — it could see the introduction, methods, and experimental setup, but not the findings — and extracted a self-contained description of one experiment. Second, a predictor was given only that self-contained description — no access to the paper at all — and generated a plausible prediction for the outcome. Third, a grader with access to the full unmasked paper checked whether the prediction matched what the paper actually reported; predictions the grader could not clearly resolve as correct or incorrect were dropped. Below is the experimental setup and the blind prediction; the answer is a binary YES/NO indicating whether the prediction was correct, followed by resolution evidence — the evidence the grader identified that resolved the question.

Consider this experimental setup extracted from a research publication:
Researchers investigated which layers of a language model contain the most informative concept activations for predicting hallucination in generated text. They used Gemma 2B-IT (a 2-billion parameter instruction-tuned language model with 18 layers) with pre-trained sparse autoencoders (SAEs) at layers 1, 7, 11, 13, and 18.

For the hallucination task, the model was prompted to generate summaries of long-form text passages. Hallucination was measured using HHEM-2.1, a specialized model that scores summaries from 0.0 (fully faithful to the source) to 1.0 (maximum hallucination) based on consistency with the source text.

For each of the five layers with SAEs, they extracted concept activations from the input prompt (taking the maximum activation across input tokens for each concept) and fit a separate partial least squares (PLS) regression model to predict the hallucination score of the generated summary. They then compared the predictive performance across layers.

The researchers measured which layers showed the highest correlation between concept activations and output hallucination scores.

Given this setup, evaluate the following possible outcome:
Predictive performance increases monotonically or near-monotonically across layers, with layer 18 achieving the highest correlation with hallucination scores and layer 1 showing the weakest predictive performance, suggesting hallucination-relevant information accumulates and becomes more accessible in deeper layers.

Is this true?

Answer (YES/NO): NO